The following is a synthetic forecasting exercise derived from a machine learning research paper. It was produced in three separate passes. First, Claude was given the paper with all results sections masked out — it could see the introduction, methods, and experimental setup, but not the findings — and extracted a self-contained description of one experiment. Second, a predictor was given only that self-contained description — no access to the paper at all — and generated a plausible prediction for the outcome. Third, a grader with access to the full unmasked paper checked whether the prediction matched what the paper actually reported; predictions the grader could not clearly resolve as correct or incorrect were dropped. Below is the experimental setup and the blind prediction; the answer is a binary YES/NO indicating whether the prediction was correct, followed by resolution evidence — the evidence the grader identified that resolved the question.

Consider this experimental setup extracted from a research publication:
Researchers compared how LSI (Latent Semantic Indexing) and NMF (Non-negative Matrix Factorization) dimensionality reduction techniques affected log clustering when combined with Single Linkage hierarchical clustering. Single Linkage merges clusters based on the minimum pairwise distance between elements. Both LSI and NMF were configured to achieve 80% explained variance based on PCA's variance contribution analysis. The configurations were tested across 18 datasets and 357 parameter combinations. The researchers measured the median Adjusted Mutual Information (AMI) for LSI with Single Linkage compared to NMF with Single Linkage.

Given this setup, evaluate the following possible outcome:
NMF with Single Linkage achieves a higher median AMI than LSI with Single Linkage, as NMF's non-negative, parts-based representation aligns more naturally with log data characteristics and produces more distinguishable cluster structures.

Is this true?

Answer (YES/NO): YES